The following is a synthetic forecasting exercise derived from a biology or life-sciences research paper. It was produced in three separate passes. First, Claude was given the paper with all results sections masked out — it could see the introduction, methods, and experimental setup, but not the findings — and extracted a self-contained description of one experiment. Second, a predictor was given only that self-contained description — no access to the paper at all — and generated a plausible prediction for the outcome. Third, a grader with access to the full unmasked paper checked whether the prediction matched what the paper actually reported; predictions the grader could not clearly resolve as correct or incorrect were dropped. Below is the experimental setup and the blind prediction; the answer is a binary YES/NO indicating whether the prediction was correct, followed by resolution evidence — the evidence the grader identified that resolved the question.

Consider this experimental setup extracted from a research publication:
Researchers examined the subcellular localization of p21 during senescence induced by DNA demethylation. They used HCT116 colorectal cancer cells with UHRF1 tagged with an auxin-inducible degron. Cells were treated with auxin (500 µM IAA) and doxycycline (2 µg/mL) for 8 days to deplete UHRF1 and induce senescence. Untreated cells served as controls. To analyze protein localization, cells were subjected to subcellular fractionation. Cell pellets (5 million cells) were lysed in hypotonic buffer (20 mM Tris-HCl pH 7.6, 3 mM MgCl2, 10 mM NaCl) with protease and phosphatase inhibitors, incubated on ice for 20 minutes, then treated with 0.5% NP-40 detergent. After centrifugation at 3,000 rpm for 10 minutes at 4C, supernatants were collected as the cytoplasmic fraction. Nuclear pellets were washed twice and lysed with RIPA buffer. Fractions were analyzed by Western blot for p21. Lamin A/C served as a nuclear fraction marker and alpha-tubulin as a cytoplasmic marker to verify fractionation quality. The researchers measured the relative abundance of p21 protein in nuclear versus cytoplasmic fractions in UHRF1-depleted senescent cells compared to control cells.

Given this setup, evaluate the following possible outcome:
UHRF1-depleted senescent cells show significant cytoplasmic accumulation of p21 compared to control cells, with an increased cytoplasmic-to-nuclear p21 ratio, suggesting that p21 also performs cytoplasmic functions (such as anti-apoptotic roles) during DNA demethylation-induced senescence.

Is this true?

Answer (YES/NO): YES